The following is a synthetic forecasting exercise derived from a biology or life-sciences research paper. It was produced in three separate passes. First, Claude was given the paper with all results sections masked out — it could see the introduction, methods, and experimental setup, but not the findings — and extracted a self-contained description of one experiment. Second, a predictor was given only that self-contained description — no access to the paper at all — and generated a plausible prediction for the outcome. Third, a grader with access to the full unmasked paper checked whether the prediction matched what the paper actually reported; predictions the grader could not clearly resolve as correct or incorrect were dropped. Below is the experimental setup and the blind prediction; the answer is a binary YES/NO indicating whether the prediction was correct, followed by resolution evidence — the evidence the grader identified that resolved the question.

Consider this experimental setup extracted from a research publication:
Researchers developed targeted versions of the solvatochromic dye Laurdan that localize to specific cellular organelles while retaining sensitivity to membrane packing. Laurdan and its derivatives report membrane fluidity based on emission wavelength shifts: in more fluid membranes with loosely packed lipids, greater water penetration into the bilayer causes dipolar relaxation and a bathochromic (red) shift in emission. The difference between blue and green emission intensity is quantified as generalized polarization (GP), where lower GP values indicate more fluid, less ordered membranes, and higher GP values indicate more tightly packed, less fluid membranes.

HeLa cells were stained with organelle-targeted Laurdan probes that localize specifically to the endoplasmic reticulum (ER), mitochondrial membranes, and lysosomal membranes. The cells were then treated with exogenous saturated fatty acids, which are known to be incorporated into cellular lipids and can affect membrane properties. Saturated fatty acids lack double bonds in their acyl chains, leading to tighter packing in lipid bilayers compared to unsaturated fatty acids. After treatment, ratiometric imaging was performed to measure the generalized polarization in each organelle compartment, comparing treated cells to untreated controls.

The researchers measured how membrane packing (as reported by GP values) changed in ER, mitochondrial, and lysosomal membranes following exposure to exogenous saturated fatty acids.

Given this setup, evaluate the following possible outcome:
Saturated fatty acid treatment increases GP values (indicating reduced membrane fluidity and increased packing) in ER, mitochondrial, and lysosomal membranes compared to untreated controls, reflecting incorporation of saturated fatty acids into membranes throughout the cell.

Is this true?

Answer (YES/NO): NO